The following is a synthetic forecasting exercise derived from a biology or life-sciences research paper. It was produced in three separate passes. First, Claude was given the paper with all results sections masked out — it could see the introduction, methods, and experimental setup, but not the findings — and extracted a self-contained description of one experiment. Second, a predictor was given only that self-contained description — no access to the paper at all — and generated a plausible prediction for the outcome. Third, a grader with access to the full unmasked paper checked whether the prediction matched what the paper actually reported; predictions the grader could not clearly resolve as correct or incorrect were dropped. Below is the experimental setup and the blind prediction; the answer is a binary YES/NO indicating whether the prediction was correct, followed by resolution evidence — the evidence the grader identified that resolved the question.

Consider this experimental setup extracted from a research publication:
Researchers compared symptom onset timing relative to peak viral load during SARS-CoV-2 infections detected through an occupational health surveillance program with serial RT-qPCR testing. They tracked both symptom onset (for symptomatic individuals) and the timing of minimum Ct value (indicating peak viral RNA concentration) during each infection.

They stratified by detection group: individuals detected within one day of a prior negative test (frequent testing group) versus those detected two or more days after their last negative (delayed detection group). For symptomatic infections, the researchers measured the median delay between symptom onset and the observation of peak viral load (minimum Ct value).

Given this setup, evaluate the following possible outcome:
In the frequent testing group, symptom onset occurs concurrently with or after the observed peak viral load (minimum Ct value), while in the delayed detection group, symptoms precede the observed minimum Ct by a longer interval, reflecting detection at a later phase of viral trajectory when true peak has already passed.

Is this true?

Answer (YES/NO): NO